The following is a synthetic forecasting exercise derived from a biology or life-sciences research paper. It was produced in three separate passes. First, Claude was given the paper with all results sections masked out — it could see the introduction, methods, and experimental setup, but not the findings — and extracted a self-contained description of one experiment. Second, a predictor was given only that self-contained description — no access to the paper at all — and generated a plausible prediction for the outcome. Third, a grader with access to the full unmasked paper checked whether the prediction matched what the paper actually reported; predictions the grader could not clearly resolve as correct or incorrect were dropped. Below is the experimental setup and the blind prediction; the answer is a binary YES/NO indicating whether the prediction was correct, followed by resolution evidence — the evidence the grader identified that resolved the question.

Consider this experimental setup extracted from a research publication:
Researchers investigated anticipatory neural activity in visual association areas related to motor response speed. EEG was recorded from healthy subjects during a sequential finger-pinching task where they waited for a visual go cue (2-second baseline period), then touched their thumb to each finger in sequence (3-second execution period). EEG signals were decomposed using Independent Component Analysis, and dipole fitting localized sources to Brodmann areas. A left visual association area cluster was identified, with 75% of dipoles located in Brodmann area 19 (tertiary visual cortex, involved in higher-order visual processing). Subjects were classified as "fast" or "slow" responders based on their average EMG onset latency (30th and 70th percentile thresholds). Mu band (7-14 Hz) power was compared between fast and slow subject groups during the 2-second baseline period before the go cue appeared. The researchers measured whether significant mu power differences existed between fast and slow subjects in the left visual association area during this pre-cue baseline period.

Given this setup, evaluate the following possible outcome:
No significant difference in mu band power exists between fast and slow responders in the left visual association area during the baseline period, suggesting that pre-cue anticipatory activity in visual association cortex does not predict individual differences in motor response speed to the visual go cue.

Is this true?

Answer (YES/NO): NO